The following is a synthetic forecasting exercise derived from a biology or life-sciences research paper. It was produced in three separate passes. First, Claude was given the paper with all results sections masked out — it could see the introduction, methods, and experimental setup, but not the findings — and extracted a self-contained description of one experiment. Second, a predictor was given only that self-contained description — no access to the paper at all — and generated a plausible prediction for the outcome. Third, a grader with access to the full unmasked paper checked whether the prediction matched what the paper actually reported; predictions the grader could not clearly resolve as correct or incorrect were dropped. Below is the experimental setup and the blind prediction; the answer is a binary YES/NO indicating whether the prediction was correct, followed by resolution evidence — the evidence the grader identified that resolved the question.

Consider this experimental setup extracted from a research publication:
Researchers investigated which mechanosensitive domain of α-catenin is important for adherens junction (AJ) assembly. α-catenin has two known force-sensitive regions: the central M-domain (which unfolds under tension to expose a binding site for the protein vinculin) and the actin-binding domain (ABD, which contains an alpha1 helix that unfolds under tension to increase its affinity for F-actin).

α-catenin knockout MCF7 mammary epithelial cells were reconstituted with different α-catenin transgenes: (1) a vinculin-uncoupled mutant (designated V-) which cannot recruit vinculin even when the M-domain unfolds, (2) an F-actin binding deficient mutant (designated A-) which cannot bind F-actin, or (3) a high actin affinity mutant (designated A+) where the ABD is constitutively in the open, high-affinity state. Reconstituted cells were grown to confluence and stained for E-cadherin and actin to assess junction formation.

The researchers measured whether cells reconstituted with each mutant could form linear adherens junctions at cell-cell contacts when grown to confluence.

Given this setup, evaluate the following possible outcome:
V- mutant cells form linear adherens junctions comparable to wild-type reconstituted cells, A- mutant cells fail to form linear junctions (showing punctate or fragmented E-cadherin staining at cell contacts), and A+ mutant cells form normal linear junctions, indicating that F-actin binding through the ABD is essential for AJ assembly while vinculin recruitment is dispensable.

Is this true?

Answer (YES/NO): YES